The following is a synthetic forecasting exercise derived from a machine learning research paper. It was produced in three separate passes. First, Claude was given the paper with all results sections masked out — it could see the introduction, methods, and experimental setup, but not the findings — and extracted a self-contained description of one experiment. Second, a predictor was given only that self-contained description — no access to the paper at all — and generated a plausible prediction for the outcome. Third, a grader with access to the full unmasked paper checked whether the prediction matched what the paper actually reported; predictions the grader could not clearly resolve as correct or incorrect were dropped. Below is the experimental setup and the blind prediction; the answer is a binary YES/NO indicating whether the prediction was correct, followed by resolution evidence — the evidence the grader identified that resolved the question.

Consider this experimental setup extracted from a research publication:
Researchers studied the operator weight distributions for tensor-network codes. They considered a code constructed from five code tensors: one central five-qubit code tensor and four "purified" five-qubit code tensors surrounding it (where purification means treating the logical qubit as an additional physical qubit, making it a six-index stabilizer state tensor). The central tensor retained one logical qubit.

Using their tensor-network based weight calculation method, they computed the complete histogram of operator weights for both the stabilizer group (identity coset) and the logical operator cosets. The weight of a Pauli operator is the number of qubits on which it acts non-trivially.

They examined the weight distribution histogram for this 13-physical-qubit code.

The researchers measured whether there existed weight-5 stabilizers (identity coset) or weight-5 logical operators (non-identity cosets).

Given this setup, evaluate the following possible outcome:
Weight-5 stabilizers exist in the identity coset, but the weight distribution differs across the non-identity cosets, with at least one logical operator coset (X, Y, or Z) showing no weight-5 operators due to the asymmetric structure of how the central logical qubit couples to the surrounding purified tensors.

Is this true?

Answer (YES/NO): NO